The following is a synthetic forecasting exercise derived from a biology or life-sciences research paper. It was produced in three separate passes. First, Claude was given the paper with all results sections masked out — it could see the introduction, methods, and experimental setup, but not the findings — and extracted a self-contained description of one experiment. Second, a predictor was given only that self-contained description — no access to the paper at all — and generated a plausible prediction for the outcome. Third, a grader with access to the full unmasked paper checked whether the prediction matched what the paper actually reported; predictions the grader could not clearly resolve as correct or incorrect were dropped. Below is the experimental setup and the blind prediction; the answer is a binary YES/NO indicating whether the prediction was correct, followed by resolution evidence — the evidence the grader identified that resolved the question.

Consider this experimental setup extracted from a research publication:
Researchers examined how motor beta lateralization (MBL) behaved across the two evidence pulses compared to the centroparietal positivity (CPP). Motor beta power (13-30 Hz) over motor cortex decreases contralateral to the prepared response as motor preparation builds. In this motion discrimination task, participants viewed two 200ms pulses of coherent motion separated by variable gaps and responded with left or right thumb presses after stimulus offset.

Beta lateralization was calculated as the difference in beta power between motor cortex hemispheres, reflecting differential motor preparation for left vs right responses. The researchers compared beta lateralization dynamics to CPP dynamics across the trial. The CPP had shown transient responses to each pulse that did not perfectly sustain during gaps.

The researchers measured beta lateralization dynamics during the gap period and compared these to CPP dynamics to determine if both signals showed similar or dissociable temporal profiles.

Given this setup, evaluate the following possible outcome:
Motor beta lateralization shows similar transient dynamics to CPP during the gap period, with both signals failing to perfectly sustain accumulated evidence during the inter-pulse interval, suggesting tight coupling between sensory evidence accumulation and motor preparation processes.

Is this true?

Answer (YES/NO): NO